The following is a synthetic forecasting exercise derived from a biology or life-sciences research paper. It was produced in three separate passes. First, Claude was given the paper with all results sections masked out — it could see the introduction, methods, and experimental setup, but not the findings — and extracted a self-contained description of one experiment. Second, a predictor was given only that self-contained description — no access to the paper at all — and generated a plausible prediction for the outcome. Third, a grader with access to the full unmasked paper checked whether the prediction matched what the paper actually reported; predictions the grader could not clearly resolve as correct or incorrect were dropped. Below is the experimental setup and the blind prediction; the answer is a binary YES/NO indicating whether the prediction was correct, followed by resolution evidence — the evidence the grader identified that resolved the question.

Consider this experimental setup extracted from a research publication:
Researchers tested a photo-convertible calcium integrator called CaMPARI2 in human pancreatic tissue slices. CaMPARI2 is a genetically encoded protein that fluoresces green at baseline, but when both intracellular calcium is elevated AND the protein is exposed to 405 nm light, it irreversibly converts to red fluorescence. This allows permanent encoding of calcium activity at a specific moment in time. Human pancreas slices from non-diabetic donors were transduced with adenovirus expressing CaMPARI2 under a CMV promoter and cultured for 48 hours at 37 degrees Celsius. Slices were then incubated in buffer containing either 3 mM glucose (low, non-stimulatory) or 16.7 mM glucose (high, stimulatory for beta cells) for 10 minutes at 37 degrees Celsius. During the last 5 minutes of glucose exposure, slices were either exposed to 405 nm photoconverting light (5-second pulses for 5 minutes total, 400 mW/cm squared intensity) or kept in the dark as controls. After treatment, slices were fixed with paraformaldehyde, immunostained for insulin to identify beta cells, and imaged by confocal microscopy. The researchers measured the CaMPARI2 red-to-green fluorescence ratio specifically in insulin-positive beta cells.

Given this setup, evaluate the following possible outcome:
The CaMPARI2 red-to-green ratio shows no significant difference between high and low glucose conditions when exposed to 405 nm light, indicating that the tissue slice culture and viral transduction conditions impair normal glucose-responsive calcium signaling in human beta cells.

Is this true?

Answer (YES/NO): NO